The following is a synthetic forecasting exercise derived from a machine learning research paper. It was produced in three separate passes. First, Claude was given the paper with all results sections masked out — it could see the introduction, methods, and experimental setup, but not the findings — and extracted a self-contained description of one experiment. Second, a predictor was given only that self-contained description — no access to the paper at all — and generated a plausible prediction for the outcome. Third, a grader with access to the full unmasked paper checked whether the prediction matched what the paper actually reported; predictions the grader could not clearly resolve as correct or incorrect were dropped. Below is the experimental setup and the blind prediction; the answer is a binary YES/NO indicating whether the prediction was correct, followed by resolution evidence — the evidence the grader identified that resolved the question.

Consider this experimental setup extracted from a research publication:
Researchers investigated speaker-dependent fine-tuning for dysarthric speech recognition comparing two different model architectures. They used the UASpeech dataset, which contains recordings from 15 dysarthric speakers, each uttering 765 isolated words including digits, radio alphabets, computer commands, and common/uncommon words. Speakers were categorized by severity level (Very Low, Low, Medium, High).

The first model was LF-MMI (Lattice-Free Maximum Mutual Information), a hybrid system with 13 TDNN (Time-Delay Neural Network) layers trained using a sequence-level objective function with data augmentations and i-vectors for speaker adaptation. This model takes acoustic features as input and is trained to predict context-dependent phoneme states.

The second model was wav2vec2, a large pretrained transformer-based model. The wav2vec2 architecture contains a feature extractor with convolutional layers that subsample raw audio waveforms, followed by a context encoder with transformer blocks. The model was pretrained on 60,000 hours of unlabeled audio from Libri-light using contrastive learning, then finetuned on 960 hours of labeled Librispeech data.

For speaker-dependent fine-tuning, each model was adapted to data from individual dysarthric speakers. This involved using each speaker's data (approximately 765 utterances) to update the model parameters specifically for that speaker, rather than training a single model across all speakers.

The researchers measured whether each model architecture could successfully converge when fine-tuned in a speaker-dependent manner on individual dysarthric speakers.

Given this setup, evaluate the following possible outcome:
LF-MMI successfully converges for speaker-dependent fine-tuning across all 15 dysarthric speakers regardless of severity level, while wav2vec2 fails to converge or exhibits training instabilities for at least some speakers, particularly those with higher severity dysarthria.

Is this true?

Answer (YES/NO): YES